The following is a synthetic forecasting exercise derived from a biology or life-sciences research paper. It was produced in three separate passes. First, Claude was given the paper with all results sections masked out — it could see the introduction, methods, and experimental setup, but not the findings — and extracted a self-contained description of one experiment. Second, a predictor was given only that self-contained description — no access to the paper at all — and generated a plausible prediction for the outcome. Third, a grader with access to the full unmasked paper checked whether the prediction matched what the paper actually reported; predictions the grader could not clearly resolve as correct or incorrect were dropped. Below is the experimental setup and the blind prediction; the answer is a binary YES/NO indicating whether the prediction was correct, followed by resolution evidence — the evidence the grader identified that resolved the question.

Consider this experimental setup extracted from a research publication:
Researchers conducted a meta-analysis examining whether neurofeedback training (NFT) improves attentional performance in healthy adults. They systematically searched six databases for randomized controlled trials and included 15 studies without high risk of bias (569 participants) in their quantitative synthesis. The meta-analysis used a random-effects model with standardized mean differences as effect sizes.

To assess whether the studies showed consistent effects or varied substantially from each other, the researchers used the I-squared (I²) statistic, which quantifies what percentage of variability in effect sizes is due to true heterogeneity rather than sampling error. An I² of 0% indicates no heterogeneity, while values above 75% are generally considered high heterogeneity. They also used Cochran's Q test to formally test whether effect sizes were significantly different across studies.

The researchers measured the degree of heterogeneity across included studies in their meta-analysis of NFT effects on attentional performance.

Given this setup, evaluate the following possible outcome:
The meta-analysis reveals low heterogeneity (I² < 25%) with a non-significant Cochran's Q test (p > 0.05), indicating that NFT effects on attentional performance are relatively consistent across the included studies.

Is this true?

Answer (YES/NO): YES